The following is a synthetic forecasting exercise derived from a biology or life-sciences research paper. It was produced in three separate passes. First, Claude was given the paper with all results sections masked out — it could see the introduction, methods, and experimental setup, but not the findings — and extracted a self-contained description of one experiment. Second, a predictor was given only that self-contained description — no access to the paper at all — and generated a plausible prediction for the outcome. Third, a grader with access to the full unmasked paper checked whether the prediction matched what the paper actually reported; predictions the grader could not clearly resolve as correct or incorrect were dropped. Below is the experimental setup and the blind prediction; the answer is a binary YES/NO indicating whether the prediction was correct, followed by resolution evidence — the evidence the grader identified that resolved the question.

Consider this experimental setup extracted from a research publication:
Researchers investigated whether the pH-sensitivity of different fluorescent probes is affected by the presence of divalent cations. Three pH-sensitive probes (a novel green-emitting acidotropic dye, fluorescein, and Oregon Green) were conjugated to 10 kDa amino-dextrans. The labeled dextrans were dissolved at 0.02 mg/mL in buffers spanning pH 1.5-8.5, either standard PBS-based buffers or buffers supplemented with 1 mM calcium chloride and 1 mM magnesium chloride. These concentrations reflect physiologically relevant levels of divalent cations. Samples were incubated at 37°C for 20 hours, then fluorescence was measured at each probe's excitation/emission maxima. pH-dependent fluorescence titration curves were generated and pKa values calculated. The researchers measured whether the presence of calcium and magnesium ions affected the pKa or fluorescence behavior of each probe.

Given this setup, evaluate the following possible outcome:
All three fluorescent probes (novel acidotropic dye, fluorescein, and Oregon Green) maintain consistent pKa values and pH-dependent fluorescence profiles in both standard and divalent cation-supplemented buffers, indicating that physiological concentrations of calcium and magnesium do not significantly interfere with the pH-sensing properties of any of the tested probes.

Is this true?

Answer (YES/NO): YES